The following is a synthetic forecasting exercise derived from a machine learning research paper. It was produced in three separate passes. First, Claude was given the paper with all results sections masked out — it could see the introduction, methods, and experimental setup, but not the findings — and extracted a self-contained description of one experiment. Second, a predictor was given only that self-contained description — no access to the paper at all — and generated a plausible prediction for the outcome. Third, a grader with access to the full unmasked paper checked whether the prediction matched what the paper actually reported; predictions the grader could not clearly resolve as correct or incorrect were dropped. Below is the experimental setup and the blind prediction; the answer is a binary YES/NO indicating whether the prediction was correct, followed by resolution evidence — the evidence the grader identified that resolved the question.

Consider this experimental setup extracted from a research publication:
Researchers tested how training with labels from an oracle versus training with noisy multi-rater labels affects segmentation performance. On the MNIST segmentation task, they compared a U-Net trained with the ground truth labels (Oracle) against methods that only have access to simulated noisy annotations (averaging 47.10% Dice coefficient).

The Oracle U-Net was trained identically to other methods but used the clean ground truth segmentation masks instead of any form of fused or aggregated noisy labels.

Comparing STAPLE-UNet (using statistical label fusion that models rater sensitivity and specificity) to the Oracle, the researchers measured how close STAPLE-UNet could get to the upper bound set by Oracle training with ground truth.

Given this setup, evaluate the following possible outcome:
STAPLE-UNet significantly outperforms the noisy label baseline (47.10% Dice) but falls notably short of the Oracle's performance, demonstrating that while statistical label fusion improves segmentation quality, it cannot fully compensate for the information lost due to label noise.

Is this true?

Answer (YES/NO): YES